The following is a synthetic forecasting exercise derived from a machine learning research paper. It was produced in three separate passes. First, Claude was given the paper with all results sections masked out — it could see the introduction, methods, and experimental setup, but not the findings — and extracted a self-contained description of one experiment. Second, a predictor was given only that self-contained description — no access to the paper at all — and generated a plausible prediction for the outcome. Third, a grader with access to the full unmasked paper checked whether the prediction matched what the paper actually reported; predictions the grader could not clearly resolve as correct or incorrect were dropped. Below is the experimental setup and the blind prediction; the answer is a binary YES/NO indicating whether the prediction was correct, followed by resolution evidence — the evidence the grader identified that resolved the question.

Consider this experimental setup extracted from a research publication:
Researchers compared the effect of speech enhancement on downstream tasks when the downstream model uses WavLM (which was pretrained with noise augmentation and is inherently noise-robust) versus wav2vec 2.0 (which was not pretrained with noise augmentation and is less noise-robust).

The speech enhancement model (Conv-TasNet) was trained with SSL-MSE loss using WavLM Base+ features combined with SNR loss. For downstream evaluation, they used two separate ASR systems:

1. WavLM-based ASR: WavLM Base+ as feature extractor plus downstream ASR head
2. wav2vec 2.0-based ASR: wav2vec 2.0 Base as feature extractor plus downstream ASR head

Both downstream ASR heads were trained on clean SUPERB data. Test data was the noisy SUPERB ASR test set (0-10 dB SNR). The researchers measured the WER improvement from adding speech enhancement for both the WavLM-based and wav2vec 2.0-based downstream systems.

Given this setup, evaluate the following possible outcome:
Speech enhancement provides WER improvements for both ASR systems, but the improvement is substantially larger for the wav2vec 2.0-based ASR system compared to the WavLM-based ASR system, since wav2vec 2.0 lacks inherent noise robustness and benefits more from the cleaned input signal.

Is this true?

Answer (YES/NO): YES